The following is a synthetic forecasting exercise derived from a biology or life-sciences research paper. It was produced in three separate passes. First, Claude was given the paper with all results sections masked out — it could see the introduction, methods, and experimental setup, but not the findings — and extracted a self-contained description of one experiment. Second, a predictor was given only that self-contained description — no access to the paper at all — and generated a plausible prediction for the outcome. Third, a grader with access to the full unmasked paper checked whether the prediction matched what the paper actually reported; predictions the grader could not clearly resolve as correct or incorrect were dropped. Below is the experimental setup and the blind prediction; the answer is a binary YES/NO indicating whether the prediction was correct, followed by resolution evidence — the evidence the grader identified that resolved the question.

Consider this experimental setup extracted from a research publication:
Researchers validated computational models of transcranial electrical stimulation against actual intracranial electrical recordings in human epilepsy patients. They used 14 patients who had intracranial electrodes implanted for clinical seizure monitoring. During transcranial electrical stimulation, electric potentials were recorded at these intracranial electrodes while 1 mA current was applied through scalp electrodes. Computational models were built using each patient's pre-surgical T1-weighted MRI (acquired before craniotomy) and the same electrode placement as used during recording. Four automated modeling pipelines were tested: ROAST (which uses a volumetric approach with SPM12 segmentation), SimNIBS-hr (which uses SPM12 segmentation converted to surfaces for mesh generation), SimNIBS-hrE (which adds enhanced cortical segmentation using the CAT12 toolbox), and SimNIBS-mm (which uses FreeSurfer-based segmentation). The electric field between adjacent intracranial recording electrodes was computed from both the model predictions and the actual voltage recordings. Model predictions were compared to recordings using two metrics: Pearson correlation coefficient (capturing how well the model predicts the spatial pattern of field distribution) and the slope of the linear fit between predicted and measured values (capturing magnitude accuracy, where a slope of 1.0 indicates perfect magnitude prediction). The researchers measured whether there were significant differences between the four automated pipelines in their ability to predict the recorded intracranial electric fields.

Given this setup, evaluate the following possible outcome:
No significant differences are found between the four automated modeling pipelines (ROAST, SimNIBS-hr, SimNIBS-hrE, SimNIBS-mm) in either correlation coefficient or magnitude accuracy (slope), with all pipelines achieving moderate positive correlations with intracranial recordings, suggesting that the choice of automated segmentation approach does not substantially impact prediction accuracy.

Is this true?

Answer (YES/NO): NO